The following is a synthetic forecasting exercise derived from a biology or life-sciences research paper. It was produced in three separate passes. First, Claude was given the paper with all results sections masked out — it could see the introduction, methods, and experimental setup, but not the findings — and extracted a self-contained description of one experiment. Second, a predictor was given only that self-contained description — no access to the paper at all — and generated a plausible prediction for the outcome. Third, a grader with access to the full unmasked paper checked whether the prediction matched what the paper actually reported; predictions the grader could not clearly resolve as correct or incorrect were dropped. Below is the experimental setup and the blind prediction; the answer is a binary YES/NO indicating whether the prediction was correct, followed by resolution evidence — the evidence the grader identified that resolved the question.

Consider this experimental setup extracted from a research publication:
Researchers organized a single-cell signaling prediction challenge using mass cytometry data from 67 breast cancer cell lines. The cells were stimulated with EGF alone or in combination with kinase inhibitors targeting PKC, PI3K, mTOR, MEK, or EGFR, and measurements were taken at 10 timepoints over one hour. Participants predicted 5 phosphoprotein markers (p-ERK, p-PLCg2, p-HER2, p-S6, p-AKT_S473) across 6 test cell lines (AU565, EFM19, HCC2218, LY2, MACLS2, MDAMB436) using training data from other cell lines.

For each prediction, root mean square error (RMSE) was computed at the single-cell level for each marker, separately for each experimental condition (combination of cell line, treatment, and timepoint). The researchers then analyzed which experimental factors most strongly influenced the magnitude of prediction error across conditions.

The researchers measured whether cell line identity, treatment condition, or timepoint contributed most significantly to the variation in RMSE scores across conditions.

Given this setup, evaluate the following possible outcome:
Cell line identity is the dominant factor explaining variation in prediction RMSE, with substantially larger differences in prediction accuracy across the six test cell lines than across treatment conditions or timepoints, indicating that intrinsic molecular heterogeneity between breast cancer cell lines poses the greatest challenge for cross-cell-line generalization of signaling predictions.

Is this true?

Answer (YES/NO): YES